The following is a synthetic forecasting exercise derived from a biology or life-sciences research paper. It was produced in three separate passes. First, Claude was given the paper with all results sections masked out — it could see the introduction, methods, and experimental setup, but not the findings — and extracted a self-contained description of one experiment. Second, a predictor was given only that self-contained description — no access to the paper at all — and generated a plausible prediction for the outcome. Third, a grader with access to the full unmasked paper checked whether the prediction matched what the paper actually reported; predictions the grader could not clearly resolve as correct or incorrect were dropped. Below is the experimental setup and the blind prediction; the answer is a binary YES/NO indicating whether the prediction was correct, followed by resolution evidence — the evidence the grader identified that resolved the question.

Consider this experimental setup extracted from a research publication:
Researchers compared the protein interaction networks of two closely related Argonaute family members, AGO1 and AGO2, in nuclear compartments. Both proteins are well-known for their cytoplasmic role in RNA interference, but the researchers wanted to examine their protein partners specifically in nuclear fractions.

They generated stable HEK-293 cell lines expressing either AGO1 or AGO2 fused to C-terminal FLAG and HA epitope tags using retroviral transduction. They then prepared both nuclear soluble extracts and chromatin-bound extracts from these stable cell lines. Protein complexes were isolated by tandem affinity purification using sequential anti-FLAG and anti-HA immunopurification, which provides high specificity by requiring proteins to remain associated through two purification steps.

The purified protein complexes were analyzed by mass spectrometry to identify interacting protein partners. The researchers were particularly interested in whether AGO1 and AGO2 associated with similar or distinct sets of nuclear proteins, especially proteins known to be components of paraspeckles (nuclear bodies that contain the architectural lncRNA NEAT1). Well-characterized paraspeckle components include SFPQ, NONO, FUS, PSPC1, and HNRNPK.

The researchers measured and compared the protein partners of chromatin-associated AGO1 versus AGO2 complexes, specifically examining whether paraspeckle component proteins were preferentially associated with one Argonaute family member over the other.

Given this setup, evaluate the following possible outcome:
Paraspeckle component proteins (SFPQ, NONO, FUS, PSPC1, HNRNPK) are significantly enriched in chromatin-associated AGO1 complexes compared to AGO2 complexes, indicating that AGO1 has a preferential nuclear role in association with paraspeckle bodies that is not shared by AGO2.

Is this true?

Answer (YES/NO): YES